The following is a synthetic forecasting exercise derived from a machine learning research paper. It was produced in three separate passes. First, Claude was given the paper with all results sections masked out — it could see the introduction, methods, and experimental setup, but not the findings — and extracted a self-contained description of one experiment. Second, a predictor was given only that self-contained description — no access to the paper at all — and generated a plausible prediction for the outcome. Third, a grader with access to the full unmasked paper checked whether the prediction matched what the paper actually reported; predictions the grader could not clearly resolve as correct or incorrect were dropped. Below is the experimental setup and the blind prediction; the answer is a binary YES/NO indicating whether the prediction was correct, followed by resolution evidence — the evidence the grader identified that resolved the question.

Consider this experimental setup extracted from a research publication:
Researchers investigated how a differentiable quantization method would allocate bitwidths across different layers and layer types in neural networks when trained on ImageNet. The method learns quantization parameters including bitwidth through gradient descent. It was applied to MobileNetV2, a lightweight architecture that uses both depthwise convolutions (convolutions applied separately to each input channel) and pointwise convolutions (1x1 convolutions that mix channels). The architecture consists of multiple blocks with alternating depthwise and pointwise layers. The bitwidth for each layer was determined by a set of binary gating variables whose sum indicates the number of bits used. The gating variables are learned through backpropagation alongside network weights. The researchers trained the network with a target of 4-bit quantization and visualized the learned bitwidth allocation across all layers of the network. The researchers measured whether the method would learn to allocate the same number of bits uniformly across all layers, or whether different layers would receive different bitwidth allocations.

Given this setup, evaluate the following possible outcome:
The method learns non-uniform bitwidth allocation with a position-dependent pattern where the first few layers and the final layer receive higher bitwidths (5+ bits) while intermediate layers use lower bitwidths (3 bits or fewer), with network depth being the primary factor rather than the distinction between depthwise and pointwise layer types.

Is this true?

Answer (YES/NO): NO